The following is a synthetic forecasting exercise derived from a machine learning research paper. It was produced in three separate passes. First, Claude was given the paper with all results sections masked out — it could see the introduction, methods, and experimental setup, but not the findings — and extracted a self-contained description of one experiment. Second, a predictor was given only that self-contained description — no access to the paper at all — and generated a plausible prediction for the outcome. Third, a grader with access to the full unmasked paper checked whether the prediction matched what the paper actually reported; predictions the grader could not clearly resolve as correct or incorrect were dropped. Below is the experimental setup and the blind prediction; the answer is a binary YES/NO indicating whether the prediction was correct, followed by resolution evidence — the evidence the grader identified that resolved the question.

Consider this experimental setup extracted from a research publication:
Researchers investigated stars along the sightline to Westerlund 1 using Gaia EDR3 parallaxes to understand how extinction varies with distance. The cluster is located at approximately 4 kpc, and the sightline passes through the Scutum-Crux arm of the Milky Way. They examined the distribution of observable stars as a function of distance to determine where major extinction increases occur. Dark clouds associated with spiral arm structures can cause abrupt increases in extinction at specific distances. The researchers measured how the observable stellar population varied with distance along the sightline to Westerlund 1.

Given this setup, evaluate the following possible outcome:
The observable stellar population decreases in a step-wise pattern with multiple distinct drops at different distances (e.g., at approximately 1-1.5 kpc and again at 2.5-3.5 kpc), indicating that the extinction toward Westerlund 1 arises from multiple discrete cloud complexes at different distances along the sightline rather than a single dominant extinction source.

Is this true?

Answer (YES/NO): NO